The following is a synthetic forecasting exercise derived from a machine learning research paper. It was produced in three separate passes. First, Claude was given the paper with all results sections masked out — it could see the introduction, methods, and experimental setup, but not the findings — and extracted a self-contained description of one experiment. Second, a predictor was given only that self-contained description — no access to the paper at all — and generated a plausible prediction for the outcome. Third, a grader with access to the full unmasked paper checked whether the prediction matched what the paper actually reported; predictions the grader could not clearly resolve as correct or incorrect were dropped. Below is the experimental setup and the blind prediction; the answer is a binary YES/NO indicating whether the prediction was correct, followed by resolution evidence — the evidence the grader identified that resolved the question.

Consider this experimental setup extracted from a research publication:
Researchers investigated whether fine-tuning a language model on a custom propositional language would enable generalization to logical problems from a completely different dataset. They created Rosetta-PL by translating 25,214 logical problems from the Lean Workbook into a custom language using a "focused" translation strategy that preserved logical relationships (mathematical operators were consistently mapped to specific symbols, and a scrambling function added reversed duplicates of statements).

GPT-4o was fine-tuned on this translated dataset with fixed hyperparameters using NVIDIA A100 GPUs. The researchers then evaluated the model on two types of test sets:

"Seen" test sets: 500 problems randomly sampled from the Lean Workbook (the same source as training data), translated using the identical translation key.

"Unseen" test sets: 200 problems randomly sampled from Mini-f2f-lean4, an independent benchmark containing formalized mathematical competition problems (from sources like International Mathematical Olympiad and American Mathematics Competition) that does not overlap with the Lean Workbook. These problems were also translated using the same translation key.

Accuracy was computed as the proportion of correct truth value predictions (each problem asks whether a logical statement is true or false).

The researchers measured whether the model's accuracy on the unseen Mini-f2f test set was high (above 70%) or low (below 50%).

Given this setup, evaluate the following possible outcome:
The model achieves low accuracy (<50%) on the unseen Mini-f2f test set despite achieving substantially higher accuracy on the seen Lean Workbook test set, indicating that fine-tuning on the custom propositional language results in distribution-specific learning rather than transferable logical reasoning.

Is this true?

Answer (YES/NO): NO